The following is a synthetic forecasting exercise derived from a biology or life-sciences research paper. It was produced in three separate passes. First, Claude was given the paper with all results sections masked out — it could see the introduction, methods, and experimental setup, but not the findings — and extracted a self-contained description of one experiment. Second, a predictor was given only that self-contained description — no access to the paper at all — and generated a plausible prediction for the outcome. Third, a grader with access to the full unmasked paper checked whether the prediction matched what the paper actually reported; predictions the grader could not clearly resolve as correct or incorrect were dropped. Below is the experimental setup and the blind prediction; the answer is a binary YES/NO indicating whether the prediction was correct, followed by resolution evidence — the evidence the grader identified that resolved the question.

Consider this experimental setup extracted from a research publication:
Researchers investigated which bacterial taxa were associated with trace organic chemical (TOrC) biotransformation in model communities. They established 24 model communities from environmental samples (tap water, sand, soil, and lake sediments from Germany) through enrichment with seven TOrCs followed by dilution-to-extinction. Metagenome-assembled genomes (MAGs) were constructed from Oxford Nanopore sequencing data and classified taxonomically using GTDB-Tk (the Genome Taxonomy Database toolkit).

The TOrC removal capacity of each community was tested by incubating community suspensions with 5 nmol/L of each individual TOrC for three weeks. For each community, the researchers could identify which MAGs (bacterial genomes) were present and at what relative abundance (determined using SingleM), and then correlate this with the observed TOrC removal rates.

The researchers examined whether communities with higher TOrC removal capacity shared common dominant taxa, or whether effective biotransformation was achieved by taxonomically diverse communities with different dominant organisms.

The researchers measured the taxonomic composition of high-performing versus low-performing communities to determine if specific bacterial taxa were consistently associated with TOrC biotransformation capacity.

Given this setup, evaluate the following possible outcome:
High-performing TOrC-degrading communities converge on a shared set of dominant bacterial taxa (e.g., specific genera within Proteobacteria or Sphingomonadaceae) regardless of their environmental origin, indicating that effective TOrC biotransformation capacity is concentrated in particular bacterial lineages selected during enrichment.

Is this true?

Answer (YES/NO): NO